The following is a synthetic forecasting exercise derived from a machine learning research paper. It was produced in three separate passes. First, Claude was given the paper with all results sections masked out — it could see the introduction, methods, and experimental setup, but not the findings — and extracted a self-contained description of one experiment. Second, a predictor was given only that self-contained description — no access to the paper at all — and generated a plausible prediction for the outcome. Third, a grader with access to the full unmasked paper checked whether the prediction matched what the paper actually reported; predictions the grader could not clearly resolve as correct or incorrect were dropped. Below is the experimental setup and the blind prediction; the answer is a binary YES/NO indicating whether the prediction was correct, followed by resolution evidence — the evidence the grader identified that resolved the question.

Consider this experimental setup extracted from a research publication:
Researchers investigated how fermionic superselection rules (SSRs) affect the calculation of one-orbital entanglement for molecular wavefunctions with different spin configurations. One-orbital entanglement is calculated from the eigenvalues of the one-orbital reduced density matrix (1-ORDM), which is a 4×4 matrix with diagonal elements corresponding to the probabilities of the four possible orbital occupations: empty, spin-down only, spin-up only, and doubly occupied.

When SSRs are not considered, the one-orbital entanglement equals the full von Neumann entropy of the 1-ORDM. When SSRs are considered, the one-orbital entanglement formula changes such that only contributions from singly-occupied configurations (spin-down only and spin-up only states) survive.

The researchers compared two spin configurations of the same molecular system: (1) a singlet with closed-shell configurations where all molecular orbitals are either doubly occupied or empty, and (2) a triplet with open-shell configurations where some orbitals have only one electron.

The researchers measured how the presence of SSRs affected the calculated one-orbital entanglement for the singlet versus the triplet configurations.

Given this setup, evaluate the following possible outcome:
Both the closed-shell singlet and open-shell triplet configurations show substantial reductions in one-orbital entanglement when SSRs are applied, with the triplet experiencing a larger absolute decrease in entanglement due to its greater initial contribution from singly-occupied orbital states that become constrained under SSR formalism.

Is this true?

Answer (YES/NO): NO